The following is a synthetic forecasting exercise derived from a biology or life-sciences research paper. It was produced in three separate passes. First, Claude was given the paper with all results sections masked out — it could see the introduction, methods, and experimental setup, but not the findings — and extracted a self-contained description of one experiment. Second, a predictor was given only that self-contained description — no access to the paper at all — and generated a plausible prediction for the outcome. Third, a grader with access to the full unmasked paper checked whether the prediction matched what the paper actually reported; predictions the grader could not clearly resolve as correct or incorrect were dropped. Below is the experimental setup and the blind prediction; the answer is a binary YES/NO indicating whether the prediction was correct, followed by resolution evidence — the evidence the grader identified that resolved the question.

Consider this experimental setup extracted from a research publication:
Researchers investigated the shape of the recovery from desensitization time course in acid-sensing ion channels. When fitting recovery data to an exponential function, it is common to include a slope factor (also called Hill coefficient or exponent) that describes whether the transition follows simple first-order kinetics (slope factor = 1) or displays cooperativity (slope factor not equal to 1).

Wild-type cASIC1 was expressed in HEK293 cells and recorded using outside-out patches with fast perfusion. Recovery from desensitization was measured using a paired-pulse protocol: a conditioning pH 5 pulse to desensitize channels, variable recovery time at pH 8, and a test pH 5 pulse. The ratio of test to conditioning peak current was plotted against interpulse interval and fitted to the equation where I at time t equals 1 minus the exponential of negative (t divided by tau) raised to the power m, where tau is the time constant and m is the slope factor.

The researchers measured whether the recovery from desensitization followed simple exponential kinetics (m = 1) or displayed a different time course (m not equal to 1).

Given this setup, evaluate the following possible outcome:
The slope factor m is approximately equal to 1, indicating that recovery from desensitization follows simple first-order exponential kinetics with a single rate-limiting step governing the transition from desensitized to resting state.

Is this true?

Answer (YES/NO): YES